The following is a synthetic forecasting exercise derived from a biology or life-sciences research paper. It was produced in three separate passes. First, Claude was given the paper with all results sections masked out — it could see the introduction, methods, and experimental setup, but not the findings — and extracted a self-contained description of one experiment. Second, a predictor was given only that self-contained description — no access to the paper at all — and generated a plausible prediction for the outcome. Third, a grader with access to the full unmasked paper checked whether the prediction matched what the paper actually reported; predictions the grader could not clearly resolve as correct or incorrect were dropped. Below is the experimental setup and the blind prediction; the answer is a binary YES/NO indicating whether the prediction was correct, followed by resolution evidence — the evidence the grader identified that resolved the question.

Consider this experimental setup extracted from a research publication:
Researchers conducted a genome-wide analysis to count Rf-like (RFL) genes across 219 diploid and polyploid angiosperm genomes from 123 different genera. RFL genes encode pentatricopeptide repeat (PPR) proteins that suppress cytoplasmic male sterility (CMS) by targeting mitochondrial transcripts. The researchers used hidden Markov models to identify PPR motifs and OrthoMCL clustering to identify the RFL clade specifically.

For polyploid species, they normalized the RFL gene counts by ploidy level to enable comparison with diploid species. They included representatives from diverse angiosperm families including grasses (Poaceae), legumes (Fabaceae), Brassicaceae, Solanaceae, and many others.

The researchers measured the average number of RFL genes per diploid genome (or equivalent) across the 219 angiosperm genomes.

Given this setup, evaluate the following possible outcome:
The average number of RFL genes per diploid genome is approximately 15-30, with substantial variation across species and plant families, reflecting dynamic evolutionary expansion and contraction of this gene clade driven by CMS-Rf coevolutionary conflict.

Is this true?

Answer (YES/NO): YES